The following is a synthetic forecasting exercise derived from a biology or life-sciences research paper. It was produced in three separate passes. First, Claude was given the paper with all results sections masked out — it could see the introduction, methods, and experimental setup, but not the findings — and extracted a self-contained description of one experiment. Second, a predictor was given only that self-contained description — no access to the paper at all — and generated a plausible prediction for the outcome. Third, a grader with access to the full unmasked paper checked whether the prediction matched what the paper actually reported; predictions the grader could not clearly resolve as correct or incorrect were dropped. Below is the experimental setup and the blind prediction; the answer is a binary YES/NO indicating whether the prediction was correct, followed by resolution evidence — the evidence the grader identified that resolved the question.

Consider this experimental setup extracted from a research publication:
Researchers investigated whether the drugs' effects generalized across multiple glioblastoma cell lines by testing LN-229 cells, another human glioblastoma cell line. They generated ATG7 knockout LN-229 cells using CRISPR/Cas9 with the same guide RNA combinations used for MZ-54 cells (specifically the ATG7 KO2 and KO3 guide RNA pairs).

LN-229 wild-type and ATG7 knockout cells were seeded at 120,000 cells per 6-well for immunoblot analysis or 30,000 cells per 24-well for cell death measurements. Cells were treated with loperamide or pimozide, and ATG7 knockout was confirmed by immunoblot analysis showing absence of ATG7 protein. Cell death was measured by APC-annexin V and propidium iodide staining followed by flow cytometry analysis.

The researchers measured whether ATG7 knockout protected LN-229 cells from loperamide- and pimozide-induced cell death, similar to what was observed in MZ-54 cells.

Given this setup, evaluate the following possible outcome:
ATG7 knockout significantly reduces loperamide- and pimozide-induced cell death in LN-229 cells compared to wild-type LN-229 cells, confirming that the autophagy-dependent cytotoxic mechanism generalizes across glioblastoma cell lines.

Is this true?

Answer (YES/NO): YES